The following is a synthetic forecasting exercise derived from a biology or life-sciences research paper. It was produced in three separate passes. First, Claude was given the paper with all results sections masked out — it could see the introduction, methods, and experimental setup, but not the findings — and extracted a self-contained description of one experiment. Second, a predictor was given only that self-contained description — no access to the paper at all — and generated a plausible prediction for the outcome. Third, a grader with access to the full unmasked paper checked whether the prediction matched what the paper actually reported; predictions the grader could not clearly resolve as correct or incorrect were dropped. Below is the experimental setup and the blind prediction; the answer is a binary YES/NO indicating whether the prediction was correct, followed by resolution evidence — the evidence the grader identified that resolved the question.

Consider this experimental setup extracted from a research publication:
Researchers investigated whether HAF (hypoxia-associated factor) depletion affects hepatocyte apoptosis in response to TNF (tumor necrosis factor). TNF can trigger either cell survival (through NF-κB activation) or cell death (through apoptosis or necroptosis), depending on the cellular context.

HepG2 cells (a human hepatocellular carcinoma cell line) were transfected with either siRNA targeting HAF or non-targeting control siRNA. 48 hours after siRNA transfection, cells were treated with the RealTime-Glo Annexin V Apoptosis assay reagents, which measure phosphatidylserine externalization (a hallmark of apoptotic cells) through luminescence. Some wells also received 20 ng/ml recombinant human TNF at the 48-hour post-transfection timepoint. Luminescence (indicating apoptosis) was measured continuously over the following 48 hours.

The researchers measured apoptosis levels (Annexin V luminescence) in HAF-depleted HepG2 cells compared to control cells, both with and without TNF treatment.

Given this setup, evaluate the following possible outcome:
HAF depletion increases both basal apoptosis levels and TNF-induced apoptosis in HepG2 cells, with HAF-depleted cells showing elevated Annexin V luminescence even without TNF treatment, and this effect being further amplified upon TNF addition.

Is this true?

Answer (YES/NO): YES